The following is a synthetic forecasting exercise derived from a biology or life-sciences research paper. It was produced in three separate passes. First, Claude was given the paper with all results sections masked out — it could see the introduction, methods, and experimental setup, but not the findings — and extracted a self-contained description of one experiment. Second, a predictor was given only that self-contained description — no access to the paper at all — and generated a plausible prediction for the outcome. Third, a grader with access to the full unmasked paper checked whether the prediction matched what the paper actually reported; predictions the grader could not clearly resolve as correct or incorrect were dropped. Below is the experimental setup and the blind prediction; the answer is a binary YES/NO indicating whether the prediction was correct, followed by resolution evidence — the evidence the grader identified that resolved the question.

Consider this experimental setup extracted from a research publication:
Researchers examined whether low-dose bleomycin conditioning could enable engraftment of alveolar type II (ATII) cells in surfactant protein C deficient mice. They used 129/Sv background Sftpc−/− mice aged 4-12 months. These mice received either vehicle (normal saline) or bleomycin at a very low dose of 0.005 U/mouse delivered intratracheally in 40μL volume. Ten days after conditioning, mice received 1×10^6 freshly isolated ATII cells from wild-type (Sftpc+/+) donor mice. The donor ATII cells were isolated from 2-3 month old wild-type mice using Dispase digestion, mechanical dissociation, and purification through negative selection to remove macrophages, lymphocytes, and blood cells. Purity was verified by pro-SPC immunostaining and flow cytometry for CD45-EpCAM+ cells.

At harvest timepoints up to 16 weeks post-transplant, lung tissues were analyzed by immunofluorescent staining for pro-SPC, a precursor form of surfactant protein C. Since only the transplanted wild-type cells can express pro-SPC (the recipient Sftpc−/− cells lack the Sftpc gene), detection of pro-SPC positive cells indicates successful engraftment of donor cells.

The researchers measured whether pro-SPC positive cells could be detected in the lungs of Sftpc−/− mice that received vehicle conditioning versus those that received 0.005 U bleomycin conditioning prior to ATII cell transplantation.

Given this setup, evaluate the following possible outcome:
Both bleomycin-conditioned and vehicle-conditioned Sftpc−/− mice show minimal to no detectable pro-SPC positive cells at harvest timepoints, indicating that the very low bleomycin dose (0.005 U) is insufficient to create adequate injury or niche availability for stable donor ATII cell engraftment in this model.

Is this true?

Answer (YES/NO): NO